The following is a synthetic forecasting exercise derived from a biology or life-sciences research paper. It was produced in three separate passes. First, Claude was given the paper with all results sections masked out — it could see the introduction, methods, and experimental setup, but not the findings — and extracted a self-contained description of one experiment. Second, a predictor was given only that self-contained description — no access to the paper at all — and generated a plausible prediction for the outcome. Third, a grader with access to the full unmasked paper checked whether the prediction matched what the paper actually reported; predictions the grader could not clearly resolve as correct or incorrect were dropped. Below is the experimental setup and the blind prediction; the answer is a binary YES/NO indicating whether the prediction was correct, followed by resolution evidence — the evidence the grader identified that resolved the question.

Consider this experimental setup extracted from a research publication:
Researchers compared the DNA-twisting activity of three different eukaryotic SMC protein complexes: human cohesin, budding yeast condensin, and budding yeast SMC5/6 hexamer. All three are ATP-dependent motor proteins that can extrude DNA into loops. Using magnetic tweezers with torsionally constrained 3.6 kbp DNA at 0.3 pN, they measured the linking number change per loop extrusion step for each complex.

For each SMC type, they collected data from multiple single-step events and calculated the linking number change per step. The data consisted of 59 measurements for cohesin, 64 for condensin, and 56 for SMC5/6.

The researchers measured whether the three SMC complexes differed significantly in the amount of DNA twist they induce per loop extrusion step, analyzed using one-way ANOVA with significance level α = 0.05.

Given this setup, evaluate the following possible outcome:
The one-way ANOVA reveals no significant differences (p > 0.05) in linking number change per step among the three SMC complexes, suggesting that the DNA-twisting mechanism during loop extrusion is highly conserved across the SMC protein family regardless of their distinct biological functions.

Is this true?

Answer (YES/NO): YES